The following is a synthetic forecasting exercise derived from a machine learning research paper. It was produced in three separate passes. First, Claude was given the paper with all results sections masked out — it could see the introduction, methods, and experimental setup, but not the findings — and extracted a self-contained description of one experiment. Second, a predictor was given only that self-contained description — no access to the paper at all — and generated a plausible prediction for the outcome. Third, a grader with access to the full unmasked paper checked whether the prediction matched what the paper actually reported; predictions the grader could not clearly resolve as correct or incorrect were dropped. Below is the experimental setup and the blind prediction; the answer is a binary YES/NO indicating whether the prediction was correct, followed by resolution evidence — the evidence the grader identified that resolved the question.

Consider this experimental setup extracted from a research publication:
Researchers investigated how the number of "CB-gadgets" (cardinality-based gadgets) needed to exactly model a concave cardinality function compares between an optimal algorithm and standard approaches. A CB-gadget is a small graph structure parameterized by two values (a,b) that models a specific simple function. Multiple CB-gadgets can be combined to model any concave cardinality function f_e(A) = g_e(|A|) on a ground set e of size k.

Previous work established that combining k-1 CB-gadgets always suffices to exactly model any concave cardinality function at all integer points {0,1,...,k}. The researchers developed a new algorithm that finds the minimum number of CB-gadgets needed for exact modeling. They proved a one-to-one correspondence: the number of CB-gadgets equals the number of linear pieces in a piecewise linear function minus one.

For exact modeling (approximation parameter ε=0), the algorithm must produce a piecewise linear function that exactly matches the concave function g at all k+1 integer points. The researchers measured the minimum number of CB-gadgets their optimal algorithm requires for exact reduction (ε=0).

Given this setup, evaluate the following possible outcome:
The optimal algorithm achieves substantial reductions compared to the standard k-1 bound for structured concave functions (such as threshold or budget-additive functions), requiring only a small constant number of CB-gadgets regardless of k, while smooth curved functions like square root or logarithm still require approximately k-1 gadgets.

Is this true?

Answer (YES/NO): NO